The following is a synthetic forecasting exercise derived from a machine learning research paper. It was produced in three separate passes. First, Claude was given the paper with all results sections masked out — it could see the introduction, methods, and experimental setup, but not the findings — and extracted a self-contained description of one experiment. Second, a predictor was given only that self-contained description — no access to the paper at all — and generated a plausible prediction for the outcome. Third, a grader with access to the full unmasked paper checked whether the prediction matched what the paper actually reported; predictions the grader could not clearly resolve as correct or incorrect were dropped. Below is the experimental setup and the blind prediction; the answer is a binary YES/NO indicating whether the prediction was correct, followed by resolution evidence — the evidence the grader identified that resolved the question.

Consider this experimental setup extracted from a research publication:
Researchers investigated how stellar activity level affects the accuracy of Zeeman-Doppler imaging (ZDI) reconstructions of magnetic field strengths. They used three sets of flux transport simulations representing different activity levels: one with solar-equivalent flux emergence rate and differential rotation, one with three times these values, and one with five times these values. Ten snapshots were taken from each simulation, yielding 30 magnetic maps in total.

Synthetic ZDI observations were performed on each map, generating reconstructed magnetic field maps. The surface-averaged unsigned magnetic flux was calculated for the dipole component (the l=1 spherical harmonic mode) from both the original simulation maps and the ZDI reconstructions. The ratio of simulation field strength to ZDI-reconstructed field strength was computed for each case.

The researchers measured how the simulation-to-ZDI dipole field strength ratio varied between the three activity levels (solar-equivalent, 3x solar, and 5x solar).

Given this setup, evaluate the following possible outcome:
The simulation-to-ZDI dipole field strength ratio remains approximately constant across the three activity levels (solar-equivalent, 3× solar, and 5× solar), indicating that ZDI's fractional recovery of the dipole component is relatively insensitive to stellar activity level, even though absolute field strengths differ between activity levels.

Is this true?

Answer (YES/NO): NO